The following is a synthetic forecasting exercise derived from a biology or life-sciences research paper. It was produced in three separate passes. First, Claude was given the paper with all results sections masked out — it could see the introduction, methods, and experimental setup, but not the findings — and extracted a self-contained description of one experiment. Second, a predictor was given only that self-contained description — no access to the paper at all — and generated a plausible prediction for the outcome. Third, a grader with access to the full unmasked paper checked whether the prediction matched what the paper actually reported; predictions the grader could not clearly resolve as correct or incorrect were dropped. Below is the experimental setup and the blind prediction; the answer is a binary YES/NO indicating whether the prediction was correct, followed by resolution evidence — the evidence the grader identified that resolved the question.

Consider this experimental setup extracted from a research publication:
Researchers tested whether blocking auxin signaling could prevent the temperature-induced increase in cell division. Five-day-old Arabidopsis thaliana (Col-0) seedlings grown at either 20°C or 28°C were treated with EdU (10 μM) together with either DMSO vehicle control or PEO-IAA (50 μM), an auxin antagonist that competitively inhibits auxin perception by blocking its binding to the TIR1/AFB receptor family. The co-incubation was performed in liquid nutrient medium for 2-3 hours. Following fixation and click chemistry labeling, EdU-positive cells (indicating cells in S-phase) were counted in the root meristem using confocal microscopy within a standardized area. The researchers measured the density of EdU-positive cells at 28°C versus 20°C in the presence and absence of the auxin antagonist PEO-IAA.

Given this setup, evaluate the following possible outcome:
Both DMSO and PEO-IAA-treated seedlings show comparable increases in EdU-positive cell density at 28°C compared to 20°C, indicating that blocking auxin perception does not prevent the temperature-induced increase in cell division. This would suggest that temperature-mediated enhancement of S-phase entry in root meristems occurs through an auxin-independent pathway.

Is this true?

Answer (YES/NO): NO